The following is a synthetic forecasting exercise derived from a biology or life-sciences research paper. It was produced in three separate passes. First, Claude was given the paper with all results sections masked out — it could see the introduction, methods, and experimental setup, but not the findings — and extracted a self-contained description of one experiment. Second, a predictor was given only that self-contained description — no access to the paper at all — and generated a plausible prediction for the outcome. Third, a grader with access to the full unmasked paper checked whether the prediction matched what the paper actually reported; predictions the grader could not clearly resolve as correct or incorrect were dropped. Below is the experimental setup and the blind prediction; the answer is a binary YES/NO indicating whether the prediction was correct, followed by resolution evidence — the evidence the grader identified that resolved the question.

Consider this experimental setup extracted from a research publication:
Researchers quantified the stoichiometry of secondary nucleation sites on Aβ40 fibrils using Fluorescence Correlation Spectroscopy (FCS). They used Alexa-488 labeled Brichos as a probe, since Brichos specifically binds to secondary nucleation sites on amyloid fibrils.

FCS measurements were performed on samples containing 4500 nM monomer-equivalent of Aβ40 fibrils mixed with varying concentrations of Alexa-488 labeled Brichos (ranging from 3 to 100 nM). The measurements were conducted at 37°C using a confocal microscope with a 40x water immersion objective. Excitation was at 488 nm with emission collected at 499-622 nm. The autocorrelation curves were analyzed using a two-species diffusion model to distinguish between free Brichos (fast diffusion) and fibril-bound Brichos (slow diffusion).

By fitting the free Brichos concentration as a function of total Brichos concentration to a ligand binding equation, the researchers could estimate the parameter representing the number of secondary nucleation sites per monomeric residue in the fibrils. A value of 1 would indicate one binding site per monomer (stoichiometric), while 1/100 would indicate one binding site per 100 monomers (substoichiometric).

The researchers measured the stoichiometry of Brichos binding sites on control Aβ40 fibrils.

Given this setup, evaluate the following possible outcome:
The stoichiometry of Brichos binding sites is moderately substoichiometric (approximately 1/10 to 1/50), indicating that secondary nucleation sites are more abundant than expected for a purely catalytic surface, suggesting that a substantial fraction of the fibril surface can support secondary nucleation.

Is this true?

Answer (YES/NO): YES